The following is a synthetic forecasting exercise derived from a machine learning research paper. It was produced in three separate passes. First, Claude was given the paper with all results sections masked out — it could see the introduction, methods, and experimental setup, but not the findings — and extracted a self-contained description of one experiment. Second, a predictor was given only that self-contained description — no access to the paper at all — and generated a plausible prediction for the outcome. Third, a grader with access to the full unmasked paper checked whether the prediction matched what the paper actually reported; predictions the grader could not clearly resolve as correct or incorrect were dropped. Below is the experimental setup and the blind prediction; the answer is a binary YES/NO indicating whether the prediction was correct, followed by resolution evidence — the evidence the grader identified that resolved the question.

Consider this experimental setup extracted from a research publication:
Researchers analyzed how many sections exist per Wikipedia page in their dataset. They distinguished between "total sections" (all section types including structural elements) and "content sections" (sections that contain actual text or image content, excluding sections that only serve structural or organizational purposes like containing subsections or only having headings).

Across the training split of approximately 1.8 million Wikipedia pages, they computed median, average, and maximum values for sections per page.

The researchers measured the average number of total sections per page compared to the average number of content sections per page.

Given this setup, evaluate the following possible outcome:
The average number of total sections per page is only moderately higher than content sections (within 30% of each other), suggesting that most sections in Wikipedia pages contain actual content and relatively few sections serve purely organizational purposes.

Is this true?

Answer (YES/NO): YES